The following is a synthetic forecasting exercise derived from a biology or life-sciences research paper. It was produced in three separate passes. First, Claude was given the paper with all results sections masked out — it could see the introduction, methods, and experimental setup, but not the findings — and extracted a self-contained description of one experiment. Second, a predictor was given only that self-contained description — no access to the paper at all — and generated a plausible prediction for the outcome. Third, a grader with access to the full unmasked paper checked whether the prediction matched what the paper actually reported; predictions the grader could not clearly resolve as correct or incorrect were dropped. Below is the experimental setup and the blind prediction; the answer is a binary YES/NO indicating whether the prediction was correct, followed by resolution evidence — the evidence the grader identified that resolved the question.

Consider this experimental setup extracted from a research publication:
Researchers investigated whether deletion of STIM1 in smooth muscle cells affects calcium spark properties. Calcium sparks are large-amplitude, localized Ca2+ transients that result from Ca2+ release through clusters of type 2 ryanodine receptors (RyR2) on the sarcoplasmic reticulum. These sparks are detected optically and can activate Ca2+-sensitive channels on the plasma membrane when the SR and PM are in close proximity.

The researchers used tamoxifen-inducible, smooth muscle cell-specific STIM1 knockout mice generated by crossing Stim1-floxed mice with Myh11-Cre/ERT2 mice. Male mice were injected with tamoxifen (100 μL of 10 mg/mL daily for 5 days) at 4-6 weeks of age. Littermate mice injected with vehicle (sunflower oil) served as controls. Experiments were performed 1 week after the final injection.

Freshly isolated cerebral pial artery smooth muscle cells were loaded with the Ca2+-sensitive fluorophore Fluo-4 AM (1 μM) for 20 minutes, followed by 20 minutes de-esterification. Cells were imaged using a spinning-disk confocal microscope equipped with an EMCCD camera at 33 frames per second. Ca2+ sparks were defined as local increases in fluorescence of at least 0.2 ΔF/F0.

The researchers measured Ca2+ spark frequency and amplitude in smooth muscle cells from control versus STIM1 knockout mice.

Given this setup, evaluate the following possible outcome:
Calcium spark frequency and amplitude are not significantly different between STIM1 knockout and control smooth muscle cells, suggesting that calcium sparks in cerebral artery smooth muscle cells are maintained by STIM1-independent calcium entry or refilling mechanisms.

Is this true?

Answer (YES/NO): NO